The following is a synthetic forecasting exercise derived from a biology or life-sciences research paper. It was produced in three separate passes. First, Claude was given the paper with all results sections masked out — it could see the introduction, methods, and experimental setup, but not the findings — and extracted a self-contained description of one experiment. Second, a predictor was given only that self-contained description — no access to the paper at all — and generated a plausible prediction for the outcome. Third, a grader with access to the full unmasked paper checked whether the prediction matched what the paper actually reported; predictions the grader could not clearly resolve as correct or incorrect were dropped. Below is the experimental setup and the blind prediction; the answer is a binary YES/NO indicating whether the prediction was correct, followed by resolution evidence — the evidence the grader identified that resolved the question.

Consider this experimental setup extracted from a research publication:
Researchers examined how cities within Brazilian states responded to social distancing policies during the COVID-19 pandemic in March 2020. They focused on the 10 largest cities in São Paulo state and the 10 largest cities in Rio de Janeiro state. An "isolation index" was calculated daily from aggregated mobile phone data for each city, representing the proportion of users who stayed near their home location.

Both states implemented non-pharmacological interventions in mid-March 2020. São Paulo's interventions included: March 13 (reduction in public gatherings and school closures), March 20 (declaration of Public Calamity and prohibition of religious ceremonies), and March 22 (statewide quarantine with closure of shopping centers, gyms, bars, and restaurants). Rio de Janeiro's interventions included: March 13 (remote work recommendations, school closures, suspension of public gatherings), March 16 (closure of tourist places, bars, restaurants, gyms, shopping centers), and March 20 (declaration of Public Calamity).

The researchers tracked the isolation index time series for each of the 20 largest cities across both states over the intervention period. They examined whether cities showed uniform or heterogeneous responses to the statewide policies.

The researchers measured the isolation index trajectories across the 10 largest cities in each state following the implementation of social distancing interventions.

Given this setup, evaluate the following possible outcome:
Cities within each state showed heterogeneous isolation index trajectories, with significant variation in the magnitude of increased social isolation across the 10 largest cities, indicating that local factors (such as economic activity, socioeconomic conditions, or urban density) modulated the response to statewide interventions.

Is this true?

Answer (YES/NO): NO